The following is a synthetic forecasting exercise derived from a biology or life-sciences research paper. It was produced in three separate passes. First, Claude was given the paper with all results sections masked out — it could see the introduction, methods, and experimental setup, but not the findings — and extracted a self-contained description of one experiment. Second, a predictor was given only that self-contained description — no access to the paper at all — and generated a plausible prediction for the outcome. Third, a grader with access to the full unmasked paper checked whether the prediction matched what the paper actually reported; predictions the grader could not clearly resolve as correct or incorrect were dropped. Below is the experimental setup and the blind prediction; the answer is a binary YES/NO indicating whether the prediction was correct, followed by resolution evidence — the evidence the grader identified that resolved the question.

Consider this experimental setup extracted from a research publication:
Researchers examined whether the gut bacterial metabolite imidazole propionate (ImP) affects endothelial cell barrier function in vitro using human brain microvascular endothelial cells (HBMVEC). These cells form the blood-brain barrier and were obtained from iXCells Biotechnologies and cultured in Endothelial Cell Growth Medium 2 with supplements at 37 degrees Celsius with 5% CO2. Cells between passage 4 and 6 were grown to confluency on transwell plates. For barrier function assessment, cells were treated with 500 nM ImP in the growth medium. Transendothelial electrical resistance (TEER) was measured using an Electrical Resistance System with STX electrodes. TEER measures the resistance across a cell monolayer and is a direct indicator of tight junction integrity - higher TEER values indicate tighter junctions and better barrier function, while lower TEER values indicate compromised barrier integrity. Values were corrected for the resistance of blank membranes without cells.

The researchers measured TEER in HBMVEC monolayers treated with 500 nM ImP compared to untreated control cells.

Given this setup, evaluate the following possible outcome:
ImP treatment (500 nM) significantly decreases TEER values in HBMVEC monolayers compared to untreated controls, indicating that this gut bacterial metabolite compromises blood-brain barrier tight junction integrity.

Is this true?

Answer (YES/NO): YES